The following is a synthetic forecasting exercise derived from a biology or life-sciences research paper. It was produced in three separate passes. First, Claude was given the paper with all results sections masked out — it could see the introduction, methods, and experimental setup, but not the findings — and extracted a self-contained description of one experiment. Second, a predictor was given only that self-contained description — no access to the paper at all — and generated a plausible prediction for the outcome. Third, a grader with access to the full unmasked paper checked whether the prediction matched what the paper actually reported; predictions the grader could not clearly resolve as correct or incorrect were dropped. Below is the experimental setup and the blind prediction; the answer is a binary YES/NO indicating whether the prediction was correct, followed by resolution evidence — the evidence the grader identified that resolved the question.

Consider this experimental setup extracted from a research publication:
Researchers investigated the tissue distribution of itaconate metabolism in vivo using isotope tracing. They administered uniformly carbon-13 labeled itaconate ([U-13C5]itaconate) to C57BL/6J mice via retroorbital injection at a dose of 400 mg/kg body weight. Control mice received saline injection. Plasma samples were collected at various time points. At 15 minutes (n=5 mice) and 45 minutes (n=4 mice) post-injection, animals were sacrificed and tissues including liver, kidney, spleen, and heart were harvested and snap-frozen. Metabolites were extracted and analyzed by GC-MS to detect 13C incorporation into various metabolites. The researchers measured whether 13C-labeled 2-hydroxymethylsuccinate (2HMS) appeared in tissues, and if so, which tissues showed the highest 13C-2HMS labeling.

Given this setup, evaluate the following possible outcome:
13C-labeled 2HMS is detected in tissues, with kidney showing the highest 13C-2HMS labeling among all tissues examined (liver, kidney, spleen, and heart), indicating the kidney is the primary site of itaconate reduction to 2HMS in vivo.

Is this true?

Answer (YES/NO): NO